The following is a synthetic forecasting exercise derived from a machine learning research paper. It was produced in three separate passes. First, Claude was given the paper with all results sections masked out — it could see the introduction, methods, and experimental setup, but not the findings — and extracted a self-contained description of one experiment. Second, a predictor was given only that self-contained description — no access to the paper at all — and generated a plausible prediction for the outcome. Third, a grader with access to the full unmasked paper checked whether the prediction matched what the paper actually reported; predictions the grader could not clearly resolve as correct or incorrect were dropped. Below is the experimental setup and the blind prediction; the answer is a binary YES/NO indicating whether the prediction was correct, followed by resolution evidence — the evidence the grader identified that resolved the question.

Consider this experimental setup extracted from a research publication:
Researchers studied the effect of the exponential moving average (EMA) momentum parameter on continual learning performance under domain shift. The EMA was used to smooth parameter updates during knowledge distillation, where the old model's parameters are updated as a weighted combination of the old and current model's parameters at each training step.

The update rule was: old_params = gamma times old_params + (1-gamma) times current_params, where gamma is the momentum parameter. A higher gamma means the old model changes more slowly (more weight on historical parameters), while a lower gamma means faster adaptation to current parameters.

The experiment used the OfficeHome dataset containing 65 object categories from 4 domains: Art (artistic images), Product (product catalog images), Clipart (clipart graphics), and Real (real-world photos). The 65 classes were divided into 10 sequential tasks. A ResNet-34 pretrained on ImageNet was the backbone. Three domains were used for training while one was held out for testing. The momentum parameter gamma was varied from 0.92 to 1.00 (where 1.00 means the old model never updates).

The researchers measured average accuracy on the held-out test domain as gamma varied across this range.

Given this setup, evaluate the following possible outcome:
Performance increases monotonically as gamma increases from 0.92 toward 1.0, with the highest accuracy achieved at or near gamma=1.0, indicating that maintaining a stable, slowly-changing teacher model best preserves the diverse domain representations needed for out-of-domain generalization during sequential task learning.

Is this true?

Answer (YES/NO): NO